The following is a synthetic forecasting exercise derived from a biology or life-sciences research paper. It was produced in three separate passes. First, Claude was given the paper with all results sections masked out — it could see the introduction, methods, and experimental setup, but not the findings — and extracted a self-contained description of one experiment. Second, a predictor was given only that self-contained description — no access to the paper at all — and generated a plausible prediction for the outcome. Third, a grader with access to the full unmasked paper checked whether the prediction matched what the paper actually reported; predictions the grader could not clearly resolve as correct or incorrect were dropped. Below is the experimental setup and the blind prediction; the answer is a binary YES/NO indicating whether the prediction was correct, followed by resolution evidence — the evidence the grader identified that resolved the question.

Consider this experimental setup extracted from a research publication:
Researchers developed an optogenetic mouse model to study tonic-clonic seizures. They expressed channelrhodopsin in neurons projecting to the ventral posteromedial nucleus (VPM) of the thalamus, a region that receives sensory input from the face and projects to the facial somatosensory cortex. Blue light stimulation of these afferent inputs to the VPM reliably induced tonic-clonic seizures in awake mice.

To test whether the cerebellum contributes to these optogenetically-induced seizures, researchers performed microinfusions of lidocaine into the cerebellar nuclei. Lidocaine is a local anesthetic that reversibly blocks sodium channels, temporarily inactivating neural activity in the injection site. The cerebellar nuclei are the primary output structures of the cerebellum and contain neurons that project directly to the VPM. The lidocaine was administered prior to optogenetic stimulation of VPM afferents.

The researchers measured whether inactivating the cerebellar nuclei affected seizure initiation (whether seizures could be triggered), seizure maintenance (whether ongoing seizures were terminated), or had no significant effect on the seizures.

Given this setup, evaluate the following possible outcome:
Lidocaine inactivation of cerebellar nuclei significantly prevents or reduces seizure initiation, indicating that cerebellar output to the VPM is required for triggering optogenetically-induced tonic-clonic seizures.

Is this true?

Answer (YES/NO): YES